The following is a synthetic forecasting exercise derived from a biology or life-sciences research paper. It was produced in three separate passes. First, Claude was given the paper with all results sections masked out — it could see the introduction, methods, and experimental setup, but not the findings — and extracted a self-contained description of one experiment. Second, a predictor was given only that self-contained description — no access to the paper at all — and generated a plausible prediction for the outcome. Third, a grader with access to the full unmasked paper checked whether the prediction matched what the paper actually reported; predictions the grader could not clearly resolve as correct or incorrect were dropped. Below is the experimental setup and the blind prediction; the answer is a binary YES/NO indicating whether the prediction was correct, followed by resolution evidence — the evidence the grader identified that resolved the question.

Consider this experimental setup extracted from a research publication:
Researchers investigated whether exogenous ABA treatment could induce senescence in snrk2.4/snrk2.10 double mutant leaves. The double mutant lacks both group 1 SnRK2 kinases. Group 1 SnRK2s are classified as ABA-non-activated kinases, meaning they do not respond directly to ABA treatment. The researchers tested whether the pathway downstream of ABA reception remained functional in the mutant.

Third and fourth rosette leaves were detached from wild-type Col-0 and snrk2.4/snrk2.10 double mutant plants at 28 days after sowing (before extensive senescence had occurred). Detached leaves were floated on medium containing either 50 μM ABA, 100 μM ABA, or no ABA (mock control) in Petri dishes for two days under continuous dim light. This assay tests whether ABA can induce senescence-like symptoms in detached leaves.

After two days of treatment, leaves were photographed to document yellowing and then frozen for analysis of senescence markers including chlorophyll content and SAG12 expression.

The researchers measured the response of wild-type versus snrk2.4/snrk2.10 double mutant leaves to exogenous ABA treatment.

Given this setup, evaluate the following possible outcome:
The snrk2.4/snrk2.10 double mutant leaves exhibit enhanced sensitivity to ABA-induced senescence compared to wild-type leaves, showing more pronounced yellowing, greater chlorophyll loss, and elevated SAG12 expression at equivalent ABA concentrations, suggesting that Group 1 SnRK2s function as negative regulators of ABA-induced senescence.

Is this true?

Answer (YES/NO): NO